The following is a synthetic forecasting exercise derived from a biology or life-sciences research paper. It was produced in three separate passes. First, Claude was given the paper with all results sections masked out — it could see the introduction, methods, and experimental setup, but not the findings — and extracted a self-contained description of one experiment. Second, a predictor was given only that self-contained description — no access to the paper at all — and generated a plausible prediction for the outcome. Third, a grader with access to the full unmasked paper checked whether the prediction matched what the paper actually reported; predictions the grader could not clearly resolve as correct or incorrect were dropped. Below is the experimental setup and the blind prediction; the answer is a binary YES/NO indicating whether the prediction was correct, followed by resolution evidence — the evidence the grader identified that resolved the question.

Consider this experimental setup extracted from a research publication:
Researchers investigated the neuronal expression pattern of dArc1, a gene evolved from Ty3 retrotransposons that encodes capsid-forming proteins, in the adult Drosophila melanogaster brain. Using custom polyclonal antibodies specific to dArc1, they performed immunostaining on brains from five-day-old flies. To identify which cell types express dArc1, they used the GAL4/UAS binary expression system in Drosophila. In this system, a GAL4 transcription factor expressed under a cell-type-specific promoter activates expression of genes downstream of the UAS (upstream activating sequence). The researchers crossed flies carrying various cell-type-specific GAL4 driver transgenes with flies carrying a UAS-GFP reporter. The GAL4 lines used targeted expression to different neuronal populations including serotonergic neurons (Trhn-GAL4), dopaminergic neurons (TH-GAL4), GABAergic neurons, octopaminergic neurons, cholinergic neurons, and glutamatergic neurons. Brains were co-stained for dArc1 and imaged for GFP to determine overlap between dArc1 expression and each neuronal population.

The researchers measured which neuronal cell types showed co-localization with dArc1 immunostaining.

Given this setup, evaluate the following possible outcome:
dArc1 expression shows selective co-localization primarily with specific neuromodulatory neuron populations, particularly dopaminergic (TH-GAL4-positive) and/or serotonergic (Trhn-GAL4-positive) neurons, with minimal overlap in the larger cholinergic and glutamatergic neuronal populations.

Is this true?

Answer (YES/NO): NO